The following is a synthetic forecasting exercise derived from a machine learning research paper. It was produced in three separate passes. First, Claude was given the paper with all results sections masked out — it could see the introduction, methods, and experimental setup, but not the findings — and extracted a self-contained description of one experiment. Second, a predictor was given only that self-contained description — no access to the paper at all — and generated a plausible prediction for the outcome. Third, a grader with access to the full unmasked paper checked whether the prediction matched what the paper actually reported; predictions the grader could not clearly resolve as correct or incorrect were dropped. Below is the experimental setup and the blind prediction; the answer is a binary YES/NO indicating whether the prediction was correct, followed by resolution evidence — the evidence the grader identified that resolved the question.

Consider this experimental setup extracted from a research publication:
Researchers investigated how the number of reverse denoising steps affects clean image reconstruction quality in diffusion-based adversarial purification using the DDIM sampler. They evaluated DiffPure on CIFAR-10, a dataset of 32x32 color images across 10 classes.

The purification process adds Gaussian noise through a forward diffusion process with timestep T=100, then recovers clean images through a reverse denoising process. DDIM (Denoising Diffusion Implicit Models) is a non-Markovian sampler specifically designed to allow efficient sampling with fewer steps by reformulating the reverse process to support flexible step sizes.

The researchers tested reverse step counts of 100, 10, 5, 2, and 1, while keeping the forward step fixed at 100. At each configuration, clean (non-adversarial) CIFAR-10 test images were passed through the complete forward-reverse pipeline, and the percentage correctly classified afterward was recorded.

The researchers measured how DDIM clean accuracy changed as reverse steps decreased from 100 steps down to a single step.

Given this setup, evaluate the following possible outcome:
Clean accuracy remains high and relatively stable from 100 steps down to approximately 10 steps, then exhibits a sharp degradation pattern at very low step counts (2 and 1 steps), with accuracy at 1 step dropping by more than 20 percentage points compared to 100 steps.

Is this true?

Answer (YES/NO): NO